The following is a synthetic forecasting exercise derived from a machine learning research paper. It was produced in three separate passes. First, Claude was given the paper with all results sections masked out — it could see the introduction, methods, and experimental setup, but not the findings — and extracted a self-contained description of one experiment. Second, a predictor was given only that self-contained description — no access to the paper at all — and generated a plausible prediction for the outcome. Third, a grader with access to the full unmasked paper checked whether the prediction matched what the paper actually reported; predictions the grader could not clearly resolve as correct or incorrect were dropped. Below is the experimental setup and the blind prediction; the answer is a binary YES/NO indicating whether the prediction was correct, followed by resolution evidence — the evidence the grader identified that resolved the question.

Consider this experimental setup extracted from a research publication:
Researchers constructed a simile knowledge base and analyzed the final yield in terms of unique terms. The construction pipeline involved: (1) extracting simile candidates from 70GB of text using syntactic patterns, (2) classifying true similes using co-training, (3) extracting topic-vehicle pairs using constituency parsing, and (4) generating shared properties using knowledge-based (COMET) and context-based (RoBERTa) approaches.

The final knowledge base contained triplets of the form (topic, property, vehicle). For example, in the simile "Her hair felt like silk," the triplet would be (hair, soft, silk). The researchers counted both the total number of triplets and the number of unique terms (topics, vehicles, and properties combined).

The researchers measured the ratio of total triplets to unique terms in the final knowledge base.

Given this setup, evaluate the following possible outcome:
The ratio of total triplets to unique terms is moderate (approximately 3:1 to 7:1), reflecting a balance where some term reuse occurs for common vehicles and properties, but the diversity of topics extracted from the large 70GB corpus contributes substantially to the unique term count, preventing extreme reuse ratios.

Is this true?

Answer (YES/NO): NO